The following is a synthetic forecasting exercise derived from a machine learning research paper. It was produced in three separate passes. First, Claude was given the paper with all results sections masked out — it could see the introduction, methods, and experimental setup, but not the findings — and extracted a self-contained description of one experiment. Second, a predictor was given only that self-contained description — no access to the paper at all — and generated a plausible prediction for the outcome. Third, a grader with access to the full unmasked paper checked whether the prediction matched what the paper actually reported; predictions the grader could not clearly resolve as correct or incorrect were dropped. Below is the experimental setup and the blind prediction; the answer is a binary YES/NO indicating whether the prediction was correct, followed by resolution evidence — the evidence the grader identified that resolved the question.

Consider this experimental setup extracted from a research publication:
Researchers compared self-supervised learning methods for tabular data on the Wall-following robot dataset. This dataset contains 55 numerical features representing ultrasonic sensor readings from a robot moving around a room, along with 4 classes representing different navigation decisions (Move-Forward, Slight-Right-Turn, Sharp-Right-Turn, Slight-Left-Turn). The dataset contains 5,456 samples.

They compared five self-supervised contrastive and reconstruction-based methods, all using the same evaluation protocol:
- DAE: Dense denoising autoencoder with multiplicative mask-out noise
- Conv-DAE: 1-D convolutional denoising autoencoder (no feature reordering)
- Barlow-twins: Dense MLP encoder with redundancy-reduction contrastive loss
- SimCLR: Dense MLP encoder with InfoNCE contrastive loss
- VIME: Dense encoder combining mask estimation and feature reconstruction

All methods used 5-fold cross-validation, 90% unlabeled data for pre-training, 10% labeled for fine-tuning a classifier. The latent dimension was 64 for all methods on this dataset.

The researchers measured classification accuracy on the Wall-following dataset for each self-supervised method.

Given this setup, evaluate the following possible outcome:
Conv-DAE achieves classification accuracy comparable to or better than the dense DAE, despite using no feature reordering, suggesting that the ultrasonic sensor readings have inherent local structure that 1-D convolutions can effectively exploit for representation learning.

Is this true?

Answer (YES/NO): NO